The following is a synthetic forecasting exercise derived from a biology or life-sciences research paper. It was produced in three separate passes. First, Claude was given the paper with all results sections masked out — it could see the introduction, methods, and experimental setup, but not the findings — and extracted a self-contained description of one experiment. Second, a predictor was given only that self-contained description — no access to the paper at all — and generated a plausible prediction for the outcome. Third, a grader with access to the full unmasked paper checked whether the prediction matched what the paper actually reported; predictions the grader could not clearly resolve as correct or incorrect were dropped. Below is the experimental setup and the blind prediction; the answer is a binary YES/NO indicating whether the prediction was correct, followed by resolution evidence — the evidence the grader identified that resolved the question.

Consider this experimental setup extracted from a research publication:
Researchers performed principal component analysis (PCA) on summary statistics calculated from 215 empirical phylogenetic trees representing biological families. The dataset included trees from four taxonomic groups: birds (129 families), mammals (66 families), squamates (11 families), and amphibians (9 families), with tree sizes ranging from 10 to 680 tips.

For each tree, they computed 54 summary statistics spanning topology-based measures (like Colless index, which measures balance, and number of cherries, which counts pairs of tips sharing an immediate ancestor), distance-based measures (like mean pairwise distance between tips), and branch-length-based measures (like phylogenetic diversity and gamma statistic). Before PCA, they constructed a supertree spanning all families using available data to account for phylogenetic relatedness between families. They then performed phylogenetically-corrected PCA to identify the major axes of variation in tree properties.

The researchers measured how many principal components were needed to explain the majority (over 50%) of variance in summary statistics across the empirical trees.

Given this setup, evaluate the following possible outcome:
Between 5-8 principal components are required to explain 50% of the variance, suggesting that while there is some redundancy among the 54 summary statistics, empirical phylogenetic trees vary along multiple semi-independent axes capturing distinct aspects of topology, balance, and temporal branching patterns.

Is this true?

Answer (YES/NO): NO